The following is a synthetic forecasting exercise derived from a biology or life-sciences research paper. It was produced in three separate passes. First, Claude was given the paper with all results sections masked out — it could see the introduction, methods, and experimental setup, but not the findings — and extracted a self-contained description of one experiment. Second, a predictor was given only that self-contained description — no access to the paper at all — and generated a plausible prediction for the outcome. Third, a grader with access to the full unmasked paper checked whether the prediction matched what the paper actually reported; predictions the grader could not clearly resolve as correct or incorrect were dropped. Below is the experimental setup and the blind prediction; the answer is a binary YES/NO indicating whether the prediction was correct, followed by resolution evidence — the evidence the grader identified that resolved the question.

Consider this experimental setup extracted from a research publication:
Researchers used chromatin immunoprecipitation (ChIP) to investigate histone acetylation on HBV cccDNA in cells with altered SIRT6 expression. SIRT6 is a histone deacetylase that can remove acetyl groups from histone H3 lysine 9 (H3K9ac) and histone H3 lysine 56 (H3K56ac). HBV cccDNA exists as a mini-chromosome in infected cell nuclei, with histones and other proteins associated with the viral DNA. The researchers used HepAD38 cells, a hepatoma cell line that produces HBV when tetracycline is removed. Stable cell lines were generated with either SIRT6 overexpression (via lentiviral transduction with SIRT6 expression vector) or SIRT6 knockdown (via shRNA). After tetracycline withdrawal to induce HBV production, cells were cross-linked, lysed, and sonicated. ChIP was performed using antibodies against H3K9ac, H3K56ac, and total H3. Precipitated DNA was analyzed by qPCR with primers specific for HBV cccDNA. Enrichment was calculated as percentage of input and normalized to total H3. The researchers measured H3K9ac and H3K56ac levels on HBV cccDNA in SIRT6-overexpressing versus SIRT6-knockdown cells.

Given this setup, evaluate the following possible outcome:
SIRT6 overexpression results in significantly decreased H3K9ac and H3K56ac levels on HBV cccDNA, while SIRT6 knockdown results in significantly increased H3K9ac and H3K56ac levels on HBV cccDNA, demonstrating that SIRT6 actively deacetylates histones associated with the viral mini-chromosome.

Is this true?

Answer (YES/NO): YES